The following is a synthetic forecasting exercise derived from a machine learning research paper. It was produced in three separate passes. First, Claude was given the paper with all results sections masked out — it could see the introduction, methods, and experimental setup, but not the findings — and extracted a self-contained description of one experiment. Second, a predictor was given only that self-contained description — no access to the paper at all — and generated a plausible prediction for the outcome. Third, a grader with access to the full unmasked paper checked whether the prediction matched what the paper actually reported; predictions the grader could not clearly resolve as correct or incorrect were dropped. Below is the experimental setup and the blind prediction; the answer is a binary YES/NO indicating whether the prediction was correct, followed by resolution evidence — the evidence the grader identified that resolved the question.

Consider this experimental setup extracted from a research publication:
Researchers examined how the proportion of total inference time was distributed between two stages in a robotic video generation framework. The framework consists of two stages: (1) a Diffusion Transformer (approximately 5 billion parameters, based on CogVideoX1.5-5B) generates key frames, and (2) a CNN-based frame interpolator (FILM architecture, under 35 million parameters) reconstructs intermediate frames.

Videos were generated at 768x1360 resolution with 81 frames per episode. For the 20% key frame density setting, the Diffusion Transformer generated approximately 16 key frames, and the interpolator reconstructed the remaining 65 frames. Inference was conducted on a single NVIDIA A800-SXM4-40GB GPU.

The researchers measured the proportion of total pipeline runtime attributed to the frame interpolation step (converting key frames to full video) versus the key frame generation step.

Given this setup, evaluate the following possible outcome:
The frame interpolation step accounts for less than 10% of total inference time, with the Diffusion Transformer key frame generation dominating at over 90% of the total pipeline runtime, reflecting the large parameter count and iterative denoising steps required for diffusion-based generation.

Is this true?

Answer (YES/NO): YES